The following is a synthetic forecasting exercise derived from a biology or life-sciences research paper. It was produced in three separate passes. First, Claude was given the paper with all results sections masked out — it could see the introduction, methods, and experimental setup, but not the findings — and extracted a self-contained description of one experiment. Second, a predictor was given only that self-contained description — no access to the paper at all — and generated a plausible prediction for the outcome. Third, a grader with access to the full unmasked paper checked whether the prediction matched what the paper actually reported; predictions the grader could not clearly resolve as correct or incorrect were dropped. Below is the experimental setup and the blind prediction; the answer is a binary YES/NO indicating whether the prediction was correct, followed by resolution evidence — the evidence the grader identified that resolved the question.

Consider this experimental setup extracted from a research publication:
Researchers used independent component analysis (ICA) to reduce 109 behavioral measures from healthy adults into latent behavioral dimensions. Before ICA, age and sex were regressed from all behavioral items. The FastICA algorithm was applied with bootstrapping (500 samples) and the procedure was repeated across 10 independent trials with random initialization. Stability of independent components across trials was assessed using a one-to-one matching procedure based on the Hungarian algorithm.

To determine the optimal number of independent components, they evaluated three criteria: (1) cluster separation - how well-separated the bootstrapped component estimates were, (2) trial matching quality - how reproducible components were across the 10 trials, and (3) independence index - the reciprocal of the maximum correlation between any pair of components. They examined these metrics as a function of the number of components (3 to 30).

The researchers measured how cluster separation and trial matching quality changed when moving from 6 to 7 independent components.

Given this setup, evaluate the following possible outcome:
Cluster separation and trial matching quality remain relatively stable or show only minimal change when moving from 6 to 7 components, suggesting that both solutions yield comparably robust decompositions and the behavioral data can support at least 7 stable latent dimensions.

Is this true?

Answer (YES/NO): NO